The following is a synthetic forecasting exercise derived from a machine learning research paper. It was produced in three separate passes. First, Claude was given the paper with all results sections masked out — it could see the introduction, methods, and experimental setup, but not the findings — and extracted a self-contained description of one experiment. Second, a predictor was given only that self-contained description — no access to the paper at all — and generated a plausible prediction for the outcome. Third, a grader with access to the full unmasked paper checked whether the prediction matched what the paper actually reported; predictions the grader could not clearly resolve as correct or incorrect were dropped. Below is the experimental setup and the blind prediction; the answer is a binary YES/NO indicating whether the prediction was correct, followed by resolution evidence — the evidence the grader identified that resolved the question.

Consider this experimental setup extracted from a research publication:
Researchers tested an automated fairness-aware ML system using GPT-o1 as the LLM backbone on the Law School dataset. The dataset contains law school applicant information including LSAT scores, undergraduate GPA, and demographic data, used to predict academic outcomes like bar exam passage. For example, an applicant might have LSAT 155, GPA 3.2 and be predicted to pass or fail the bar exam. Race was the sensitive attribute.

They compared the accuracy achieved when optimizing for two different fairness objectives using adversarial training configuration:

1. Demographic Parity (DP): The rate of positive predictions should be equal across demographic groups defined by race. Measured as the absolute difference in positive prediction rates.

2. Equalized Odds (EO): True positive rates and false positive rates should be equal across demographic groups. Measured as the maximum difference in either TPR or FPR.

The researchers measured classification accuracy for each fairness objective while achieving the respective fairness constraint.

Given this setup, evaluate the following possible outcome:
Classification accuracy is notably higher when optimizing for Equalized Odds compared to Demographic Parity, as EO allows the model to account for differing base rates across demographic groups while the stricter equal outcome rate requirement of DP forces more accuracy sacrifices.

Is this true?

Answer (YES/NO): NO